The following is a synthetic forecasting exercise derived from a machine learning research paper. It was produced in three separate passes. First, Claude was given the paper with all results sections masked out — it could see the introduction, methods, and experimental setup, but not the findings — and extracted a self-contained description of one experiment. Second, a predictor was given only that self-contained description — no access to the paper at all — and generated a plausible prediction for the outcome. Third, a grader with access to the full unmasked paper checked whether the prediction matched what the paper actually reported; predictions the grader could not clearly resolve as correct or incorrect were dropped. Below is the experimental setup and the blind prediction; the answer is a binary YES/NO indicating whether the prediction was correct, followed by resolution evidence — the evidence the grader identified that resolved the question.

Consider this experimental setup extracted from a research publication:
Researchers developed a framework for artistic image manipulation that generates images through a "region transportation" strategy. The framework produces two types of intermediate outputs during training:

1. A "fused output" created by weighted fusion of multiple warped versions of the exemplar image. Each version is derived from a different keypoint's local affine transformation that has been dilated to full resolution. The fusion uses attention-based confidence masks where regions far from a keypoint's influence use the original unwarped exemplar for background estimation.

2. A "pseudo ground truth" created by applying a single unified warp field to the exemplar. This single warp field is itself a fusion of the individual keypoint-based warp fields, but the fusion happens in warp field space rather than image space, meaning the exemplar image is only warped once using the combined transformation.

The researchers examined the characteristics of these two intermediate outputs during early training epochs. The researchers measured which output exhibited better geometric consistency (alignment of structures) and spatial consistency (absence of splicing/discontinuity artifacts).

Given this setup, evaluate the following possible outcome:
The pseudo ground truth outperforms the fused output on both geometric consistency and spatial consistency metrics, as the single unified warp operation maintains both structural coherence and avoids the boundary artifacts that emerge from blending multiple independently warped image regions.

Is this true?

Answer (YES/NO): YES